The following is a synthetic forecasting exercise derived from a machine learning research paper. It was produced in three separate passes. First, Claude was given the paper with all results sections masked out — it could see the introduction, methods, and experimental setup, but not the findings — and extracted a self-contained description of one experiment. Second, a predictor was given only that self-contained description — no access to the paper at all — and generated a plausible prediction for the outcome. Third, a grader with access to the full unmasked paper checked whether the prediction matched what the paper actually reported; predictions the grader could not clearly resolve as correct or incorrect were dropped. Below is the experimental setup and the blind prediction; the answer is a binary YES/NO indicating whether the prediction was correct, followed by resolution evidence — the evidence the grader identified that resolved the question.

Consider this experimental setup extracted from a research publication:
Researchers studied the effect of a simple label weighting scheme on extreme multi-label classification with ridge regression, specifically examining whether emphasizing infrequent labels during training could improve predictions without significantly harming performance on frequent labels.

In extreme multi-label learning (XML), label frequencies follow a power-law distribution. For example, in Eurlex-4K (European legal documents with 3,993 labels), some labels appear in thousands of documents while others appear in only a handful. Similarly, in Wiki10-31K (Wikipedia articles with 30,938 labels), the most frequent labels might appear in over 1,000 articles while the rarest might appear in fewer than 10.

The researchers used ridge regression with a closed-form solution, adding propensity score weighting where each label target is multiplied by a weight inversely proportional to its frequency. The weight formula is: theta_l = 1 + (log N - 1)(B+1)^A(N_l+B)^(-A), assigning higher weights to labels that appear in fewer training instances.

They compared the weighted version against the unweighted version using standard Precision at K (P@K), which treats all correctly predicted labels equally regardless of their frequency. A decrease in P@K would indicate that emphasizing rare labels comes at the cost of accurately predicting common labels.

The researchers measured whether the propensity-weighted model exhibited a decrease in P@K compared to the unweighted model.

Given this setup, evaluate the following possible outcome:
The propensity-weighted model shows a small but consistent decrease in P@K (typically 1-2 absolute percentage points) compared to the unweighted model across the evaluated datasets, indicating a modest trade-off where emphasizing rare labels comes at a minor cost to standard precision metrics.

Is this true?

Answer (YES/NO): NO